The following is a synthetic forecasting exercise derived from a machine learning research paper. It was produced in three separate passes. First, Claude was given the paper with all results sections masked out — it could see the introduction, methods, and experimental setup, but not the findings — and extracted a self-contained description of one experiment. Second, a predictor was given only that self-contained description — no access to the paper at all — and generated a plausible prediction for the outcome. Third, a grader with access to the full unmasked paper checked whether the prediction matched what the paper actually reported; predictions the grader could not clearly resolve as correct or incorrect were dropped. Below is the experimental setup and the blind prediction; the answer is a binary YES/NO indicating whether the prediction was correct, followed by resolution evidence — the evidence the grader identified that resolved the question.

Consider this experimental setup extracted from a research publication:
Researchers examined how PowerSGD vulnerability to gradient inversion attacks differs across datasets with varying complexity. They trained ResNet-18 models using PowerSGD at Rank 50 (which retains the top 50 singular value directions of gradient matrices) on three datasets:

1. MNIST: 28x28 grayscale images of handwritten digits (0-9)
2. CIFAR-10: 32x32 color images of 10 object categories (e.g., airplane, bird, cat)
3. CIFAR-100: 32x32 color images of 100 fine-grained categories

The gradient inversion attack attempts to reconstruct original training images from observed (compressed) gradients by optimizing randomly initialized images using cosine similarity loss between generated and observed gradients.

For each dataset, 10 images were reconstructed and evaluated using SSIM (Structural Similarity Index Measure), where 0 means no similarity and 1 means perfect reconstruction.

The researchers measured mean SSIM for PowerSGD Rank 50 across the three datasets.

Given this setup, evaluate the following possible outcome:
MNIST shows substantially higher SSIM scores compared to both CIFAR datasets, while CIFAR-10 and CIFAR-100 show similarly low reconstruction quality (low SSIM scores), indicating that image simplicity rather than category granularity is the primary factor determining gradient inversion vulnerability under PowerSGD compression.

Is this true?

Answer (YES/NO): NO